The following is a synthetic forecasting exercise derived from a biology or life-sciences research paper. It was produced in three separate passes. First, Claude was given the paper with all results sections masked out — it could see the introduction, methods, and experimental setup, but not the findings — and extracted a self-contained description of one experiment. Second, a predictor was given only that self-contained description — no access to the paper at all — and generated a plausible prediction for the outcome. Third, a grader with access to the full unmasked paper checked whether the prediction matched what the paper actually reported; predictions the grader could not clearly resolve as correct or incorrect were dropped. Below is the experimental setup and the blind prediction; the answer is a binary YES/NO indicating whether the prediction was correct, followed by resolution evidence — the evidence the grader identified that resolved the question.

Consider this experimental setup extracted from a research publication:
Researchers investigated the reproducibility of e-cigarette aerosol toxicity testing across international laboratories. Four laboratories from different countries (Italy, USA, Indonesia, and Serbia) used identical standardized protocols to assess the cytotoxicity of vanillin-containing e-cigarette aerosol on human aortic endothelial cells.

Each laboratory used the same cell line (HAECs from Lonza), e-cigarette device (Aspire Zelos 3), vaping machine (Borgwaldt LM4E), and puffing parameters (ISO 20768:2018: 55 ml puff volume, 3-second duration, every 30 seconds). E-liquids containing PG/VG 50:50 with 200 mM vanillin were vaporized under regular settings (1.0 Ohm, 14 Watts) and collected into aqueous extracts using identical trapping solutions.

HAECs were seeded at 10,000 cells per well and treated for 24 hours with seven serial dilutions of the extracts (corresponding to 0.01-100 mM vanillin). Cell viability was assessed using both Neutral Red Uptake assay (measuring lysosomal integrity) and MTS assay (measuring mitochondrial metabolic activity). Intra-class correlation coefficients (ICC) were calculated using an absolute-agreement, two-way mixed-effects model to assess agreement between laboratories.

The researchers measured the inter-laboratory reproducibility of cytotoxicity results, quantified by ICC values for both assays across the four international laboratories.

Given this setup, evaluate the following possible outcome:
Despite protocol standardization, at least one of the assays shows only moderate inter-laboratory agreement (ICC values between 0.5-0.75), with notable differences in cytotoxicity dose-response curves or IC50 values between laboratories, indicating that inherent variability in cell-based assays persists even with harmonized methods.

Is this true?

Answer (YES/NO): NO